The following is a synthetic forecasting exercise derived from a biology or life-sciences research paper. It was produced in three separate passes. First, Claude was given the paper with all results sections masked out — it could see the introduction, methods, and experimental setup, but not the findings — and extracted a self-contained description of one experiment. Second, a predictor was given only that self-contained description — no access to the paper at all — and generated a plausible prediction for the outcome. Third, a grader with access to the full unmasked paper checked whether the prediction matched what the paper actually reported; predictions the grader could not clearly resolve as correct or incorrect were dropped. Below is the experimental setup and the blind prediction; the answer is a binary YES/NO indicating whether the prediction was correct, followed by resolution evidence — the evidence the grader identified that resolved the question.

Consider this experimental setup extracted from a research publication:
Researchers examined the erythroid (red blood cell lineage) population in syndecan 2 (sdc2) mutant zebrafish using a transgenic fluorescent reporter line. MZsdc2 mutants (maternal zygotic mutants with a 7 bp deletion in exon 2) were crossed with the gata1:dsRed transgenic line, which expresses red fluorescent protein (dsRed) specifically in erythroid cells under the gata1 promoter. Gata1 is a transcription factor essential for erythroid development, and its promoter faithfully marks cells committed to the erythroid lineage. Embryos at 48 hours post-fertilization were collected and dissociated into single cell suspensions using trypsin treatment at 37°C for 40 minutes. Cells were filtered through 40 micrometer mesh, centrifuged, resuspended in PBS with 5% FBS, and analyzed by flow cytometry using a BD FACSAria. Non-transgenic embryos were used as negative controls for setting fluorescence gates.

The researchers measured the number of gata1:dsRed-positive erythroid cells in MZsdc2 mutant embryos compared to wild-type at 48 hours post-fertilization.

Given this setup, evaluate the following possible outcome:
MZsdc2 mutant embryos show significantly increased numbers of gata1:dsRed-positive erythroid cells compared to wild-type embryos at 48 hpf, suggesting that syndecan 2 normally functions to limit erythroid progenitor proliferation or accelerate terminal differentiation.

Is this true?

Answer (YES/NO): NO